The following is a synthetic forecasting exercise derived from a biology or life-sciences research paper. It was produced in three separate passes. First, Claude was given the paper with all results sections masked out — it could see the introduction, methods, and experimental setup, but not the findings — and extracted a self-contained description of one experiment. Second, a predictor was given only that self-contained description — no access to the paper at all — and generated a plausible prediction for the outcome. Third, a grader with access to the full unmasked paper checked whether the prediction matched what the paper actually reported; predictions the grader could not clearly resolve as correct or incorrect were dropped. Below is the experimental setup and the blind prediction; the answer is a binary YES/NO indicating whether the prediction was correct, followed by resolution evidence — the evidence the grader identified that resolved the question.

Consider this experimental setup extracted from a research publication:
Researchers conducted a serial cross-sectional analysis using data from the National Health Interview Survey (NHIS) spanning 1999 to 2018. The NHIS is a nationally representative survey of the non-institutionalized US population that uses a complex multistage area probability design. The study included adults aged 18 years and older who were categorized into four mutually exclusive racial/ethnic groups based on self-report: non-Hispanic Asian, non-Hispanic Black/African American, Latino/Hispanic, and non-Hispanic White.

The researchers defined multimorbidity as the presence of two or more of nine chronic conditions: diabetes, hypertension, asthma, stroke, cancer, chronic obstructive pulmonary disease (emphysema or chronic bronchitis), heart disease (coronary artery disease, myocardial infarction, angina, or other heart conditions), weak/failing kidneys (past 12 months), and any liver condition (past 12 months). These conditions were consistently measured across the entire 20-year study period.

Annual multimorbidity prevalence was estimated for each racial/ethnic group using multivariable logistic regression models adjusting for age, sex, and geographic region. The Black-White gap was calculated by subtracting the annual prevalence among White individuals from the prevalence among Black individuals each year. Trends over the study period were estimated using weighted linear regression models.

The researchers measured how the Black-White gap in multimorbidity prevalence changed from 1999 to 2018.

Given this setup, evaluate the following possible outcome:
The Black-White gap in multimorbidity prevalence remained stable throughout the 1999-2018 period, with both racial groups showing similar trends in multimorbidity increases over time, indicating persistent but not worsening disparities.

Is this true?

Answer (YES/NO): YES